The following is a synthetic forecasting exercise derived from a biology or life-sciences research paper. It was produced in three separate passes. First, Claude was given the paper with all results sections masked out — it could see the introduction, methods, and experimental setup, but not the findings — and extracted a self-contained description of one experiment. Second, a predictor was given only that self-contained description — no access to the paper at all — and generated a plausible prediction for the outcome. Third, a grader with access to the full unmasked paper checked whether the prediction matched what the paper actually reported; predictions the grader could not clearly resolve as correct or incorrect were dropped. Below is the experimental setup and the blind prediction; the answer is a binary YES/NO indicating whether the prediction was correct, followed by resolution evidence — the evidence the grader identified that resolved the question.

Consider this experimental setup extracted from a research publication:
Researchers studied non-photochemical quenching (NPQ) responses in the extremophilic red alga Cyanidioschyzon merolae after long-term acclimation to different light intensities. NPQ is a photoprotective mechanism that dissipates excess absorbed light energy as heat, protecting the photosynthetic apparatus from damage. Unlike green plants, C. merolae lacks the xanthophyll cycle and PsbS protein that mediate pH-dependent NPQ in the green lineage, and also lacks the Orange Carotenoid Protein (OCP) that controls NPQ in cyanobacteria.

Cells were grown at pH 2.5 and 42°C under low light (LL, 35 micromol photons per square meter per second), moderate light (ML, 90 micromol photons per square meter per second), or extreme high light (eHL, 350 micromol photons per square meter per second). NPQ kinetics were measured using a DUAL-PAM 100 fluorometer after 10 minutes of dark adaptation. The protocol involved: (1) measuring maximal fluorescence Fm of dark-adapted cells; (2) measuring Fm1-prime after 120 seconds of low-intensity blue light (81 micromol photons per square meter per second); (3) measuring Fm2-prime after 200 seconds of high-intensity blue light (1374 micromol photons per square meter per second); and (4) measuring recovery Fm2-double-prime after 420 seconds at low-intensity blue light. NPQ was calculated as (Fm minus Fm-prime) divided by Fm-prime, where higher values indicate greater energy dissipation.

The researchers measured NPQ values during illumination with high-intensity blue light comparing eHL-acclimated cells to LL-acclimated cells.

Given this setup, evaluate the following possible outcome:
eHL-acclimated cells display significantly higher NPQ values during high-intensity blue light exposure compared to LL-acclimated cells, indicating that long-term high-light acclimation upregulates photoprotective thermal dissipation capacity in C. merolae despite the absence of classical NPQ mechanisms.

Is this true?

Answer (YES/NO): YES